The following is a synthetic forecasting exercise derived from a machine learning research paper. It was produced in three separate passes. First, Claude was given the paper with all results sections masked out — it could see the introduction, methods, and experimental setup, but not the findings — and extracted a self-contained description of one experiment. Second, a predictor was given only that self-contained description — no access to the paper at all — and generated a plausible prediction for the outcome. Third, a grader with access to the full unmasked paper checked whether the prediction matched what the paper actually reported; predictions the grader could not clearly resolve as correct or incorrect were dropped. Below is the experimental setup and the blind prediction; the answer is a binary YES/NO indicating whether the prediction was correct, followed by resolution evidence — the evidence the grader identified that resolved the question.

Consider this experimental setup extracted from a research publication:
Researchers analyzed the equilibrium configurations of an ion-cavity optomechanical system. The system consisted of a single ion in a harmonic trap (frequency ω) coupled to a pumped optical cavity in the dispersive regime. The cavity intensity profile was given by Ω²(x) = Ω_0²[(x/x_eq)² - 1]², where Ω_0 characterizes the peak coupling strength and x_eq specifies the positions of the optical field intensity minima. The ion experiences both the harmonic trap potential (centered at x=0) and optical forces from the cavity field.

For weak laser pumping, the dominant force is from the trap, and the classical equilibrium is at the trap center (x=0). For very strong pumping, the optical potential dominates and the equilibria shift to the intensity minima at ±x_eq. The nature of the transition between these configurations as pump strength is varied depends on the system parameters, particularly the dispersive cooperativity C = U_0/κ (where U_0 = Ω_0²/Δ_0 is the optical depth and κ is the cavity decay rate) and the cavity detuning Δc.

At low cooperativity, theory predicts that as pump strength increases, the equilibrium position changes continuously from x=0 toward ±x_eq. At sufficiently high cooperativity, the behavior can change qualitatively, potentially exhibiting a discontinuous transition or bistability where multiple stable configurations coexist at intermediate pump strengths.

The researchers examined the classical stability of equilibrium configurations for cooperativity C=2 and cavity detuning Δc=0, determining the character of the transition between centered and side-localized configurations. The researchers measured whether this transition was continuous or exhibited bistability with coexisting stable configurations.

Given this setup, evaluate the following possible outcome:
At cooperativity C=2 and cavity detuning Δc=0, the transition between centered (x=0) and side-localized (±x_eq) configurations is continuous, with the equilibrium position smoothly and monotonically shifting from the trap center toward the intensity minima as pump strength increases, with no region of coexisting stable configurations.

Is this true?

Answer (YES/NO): NO